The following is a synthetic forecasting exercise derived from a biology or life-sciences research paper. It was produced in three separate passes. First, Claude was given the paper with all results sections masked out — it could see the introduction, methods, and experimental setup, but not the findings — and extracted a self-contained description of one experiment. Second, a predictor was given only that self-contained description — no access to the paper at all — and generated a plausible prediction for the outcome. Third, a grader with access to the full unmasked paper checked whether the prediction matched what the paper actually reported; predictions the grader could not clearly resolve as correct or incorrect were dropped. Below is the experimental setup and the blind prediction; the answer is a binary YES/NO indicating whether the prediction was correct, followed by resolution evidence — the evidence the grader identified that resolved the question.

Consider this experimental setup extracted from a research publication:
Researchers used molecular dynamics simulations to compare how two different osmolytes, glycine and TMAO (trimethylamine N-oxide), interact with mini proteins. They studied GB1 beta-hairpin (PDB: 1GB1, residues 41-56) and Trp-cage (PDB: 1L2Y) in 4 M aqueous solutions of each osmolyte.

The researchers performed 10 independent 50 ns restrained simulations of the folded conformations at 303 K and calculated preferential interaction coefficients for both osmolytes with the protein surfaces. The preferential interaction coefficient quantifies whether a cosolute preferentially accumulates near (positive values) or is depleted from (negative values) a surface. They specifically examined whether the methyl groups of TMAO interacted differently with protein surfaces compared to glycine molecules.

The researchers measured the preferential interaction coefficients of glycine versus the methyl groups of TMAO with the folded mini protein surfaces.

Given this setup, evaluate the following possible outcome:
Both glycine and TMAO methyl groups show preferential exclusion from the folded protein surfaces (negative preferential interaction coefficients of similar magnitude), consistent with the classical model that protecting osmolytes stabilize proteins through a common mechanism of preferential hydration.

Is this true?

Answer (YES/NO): NO